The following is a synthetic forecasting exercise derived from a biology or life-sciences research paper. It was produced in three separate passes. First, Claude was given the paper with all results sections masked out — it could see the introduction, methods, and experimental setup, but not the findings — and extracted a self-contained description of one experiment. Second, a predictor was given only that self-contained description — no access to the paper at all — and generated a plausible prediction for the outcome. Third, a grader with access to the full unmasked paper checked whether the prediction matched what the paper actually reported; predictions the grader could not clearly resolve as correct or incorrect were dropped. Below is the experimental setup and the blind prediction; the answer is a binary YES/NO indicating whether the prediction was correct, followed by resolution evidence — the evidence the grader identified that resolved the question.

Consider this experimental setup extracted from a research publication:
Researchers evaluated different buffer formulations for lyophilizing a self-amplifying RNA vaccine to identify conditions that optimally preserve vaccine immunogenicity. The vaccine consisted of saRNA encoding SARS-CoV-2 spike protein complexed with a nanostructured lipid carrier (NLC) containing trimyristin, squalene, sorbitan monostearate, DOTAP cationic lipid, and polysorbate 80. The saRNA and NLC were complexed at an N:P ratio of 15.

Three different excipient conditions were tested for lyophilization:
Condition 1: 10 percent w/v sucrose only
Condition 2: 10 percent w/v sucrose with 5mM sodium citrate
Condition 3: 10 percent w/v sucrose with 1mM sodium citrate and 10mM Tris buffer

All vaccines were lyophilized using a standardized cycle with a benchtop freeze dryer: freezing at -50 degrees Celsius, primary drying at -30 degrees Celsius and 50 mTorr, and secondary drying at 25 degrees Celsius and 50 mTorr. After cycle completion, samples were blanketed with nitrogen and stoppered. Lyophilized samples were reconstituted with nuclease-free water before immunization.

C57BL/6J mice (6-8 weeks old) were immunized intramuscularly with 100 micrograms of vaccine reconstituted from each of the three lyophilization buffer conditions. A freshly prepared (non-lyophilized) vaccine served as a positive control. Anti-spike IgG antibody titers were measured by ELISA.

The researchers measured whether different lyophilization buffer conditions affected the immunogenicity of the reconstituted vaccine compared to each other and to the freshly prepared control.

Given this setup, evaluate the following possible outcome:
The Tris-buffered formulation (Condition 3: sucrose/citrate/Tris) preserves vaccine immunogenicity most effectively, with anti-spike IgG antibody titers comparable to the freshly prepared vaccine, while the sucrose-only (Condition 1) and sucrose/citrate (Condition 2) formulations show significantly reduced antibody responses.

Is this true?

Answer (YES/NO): NO